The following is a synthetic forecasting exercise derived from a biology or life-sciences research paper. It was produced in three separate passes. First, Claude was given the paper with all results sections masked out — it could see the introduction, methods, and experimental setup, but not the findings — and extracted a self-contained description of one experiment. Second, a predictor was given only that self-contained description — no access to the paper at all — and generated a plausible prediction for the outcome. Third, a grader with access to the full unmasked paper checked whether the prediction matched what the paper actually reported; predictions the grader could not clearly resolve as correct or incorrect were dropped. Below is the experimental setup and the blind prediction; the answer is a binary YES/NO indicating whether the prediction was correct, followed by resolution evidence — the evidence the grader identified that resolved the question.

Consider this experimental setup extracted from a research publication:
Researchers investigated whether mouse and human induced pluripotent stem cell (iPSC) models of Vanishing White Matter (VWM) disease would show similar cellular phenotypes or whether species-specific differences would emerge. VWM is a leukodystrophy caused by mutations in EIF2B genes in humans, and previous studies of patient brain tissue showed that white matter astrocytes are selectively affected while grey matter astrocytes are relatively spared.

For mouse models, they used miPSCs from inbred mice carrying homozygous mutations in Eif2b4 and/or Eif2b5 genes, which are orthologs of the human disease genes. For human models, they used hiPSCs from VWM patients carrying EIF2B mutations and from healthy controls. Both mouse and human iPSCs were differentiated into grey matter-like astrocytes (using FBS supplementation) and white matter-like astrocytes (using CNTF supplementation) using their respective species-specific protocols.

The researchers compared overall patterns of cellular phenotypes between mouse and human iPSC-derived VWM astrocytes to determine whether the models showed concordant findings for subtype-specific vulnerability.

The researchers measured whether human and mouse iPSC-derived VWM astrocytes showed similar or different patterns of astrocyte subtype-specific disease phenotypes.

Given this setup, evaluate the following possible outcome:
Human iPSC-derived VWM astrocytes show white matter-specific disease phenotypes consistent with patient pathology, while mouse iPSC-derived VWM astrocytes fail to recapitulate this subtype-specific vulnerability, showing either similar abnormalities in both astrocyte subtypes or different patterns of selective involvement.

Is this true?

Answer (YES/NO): NO